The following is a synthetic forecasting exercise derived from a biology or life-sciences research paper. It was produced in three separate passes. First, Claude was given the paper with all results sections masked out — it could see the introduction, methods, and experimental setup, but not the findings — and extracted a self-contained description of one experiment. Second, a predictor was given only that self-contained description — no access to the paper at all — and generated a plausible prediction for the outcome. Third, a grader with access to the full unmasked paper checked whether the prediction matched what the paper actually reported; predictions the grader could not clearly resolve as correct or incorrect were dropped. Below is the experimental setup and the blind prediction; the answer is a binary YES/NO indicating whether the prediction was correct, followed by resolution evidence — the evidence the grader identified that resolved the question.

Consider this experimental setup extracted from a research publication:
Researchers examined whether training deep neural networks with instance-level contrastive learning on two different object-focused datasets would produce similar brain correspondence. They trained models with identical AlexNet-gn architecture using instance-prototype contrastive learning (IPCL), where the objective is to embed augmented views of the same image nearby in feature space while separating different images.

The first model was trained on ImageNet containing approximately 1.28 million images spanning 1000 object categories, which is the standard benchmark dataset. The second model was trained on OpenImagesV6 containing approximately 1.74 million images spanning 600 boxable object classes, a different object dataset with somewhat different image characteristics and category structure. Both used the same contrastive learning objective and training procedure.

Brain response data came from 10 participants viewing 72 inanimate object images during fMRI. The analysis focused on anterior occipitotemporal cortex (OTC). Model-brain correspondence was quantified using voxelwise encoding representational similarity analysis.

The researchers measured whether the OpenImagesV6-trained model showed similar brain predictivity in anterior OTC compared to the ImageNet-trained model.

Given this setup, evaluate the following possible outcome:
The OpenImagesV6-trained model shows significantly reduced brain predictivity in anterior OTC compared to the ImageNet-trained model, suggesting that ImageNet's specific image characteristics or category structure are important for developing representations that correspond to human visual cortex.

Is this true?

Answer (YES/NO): NO